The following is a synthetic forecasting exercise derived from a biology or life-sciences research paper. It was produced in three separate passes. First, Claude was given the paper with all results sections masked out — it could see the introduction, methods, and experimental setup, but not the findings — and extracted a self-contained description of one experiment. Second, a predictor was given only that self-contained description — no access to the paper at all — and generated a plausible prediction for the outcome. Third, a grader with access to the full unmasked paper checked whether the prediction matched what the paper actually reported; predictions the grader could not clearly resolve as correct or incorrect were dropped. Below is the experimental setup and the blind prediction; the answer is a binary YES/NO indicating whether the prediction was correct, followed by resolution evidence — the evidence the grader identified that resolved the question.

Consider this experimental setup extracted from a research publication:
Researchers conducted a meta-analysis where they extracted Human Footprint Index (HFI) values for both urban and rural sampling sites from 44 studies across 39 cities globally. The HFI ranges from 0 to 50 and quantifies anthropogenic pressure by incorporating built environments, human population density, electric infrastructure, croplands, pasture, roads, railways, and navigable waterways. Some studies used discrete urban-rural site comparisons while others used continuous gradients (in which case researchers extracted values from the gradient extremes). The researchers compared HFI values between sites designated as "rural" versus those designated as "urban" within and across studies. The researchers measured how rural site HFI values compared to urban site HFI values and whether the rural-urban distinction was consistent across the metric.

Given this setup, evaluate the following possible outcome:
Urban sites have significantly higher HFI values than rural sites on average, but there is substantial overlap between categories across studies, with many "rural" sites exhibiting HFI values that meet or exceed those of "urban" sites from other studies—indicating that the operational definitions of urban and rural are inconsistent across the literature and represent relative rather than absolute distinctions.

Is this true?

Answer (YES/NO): YES